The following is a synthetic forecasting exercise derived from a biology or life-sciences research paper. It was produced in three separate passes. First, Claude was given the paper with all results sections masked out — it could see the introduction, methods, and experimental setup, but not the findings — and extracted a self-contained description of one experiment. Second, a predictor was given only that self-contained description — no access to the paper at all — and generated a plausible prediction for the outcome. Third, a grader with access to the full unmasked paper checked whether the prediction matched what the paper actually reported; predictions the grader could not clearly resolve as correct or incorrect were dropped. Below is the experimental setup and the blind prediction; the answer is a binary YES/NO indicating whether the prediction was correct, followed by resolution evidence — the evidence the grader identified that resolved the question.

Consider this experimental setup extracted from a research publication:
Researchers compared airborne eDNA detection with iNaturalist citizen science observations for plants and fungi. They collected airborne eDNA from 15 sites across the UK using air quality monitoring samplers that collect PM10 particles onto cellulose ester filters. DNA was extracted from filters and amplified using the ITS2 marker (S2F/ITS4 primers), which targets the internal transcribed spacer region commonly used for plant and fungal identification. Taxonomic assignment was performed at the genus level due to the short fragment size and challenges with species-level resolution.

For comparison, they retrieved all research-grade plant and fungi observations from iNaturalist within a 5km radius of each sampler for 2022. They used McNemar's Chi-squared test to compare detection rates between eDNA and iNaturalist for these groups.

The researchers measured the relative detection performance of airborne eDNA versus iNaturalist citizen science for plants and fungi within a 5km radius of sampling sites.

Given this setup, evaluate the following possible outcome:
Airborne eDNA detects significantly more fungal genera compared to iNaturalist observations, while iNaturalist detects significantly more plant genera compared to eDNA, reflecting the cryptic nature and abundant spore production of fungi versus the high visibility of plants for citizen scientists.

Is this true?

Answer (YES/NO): NO